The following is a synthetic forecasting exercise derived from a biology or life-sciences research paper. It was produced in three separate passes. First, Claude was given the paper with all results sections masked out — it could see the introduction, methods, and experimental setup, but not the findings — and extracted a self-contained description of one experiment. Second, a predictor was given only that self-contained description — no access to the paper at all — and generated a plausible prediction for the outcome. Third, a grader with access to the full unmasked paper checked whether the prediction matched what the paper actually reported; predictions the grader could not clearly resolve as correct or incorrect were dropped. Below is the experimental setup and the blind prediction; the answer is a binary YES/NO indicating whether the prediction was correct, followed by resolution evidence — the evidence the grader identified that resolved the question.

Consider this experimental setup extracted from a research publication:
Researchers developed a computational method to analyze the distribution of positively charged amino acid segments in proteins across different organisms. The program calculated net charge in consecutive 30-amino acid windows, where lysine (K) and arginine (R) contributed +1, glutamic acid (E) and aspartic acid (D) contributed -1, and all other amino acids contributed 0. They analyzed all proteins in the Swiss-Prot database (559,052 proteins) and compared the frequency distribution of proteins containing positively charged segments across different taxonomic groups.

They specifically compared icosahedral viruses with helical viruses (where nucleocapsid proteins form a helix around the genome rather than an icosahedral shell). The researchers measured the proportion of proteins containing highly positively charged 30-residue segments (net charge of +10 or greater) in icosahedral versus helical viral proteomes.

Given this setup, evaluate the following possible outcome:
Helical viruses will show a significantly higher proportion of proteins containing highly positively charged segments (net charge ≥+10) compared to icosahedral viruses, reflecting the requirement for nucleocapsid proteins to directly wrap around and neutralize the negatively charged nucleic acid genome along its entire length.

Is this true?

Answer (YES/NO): NO